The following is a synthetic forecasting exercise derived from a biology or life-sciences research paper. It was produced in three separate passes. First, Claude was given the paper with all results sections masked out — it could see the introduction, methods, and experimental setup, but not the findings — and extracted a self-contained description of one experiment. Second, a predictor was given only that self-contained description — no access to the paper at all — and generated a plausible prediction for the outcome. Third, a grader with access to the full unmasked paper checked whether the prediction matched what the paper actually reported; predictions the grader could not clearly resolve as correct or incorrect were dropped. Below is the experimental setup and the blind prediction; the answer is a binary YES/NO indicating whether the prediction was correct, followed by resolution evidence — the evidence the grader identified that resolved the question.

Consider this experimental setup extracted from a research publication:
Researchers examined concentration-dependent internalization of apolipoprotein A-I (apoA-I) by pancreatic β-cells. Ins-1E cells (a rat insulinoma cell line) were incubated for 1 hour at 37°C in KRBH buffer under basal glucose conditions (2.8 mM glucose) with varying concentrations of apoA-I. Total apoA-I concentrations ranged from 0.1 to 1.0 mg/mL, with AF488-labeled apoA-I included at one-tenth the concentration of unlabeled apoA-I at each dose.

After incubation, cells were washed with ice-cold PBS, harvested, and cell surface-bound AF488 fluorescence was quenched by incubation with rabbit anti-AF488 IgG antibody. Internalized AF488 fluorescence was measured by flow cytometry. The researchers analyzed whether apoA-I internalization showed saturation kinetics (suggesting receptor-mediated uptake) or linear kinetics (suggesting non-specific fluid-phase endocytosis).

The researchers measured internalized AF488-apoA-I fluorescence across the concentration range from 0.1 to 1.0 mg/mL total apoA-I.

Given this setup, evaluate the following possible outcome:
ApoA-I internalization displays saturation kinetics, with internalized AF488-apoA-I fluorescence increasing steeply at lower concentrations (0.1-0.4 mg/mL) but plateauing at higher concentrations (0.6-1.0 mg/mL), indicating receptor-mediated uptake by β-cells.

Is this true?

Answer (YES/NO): NO